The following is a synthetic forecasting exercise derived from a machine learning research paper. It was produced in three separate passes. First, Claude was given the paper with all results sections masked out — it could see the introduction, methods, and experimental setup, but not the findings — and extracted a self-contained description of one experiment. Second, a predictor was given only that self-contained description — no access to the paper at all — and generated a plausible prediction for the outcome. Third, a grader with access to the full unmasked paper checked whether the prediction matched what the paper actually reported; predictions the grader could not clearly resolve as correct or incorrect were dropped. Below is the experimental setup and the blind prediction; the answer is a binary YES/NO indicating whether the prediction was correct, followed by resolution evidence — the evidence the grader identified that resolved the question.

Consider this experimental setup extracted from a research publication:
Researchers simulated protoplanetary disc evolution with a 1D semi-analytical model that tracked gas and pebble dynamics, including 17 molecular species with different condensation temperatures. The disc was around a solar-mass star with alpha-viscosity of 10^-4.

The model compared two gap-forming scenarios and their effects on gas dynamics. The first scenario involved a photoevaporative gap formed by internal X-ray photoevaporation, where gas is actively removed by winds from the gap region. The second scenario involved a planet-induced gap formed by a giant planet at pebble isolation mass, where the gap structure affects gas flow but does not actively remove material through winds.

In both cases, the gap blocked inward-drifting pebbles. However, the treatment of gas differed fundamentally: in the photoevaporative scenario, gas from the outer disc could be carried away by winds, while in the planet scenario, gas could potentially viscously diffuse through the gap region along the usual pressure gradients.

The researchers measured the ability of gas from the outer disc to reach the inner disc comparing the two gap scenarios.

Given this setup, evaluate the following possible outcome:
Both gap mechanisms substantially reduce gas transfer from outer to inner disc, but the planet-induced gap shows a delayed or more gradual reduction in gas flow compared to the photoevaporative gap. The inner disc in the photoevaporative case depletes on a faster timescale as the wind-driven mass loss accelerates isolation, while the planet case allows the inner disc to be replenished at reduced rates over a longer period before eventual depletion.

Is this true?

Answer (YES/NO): NO